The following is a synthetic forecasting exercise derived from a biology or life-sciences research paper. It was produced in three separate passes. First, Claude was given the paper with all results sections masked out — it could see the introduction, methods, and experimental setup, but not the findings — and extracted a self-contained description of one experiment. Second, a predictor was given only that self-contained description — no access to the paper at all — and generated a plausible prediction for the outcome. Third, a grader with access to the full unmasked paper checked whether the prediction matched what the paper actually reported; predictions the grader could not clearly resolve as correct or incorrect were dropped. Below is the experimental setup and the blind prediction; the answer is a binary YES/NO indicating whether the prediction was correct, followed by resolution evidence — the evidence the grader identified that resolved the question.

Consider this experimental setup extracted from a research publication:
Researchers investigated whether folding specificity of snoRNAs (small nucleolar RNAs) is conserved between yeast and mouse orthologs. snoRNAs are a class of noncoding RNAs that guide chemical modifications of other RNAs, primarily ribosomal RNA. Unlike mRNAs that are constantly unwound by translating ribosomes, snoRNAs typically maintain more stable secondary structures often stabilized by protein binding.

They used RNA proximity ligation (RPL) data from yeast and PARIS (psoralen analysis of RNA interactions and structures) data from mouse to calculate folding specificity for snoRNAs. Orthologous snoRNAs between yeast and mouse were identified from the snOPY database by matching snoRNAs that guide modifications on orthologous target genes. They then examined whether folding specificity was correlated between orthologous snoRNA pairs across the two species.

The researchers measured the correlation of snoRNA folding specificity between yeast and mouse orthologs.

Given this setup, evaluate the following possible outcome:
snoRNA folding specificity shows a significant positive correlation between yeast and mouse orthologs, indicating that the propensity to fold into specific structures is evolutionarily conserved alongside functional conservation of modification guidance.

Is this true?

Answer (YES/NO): YES